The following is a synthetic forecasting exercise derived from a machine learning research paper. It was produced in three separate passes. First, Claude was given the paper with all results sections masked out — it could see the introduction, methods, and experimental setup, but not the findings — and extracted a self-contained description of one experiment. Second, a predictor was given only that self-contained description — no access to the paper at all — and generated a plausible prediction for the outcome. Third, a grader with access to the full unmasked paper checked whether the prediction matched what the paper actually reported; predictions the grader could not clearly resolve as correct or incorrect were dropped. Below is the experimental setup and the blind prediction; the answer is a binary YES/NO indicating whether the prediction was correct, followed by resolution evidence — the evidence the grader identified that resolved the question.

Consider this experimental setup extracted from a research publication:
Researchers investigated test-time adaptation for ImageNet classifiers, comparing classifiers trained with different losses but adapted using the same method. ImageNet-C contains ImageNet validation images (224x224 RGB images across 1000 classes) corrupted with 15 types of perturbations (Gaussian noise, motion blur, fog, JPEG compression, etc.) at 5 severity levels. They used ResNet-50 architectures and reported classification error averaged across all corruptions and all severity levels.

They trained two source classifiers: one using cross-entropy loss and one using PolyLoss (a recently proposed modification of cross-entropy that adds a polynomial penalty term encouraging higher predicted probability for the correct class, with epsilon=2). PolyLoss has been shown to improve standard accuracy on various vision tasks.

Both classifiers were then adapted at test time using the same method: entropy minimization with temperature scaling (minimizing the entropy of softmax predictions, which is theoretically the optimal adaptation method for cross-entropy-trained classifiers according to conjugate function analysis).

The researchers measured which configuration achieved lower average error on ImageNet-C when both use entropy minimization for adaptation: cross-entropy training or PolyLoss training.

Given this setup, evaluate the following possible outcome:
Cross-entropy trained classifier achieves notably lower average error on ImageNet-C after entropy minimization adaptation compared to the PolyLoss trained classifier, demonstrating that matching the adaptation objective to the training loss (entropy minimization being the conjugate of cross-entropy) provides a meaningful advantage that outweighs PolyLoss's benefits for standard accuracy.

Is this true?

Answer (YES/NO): NO